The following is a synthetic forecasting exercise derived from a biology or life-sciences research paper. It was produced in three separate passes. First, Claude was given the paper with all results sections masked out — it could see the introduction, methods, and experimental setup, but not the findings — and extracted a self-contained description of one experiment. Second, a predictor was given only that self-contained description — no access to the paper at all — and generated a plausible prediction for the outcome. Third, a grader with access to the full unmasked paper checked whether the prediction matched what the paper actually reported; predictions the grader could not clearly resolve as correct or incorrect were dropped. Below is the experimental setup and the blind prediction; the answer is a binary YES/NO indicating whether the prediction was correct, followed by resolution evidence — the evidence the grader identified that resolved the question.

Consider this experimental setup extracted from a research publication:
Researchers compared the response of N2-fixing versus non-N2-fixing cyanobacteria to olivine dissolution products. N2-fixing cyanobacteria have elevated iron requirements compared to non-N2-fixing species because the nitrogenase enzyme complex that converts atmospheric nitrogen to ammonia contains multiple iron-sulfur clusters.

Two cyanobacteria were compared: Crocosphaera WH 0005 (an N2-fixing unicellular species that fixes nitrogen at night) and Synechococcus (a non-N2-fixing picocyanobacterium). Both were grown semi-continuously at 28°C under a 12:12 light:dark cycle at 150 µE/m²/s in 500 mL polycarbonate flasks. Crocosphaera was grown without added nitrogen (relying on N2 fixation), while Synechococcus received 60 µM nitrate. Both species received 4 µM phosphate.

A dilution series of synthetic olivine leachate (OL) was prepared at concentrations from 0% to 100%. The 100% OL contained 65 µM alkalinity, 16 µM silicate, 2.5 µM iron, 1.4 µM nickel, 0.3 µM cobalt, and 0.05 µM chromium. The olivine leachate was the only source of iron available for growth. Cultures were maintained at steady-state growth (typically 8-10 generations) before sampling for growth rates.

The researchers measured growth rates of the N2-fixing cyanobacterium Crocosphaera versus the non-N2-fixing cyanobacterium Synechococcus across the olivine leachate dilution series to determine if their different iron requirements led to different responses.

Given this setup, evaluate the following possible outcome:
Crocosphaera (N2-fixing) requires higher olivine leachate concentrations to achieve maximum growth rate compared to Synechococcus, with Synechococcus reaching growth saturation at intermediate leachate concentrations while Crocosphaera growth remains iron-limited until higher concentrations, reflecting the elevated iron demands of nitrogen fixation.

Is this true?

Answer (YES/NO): NO